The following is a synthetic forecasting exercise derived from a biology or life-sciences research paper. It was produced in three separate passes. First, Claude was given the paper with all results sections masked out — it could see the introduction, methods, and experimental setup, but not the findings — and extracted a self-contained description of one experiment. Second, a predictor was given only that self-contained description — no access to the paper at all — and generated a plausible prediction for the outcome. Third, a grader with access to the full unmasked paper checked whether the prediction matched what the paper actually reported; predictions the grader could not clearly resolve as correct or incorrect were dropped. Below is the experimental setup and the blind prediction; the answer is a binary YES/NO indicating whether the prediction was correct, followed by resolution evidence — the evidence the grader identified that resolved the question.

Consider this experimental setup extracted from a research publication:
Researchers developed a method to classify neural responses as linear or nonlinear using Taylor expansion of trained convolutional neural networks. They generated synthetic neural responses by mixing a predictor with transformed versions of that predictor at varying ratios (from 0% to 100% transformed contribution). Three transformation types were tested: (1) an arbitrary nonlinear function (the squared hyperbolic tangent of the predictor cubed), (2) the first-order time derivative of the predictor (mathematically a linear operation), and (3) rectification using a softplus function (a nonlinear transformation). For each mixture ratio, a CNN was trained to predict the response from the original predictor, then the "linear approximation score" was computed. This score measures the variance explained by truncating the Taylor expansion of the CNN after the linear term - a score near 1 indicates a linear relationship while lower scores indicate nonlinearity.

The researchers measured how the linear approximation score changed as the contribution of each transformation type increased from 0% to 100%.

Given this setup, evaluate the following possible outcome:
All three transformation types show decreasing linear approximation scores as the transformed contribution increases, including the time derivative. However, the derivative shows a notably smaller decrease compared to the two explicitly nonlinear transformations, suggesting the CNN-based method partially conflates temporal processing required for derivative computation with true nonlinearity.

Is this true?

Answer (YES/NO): NO